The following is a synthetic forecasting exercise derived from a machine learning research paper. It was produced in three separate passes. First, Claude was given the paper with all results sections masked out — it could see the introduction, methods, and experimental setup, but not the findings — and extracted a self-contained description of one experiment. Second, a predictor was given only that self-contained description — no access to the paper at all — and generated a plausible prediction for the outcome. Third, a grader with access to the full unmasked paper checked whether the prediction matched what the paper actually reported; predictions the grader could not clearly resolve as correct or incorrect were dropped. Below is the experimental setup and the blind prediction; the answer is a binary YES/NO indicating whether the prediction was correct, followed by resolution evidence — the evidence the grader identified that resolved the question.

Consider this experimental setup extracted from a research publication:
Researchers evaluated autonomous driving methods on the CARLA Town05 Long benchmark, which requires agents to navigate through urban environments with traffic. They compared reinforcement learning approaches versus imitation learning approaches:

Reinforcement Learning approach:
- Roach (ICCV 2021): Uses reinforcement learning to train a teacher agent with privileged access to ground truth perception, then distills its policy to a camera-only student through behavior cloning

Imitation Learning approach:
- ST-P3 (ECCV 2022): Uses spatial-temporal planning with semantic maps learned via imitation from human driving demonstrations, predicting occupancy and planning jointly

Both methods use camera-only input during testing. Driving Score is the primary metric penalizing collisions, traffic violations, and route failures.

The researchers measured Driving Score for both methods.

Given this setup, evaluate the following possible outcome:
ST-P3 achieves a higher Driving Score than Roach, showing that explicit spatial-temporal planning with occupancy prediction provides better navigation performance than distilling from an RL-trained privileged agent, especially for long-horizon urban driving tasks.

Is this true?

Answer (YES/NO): NO